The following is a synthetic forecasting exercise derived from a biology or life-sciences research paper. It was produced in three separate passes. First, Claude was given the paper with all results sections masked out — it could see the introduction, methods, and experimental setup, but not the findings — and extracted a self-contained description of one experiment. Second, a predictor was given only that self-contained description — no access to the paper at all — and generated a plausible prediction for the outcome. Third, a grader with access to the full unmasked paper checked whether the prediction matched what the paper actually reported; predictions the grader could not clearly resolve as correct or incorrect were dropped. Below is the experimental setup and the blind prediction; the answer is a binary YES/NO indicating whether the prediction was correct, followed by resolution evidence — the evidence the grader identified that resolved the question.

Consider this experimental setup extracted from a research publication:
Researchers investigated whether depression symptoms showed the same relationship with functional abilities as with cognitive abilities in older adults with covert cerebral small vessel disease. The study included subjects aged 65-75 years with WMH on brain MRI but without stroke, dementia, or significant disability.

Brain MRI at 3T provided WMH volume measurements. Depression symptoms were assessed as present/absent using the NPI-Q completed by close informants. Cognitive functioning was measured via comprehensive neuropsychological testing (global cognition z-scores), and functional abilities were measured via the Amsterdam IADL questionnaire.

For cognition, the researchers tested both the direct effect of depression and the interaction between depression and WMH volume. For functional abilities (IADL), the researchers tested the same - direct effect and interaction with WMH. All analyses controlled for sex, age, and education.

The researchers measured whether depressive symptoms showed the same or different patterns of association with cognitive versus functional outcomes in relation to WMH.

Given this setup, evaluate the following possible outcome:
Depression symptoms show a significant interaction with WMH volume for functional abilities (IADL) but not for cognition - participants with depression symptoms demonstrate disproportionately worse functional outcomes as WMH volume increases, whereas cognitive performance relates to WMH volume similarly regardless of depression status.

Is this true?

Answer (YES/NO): NO